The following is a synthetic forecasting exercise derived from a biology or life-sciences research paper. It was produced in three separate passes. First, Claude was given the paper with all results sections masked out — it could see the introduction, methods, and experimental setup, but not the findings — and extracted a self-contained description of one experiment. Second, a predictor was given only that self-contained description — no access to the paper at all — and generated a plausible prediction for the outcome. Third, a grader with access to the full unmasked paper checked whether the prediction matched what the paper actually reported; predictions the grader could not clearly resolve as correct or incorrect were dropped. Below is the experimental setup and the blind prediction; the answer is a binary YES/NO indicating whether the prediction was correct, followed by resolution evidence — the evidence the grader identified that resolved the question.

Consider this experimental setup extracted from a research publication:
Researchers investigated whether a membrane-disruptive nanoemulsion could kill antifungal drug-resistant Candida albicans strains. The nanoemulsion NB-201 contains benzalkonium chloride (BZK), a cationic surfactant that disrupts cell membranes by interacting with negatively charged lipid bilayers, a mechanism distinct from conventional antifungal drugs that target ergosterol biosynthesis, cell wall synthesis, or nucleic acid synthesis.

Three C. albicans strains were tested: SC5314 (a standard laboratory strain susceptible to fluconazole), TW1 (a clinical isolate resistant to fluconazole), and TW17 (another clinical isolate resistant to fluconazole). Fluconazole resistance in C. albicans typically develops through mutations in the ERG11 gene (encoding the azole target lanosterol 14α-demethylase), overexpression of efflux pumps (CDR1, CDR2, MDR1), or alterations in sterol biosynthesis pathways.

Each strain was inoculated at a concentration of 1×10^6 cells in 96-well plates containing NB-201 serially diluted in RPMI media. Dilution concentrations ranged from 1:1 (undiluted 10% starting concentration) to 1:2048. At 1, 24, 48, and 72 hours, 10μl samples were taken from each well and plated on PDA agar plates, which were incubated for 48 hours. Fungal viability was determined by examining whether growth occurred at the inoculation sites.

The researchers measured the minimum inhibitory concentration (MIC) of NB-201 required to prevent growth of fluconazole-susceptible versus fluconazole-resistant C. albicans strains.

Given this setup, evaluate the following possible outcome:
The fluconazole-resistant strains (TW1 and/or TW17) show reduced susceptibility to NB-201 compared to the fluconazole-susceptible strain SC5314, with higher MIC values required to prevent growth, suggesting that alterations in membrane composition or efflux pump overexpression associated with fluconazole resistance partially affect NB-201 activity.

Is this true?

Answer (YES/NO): NO